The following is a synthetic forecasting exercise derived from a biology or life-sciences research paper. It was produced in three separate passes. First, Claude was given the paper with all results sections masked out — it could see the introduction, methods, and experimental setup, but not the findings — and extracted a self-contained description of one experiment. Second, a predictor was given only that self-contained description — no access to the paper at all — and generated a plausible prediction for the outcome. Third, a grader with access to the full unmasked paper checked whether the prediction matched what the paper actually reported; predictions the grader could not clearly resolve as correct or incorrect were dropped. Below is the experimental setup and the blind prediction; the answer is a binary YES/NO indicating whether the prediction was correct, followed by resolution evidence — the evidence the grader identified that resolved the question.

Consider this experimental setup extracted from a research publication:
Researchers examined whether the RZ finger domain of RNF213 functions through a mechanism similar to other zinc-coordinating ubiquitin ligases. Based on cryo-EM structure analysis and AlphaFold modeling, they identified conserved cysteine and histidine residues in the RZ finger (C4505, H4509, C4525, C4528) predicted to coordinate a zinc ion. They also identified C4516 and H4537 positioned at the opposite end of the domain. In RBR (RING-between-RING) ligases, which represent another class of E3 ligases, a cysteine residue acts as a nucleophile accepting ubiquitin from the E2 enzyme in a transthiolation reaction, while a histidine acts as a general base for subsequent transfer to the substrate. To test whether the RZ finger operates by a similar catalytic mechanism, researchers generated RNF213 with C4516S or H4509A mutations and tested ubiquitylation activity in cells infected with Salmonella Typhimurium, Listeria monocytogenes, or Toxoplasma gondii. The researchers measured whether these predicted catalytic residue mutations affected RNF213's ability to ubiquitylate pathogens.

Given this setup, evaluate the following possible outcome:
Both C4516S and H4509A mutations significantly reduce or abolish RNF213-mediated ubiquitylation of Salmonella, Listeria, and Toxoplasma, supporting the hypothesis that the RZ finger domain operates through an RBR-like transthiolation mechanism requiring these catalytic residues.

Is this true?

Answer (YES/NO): YES